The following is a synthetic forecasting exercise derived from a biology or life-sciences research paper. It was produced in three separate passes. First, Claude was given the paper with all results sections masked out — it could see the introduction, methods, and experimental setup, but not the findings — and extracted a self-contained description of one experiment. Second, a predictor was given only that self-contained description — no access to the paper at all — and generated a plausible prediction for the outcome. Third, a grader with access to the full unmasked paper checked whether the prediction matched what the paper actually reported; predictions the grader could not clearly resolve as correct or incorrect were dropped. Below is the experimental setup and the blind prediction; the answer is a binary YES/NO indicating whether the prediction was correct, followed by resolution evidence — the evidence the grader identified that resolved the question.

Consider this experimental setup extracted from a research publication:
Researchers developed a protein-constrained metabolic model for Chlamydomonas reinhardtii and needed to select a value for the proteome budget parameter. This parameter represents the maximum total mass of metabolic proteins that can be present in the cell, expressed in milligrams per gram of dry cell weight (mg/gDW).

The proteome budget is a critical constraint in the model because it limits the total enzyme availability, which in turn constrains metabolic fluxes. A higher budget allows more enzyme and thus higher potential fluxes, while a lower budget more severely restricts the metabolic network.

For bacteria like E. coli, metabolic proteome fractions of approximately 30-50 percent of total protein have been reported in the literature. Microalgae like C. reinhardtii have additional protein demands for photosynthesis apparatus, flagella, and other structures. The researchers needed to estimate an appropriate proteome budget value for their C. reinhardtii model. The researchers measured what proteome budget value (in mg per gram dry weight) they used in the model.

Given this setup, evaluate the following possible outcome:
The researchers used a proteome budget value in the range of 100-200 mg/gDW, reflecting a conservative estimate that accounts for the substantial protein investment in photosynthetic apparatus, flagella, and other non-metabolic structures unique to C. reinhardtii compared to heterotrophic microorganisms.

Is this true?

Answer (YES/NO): YES